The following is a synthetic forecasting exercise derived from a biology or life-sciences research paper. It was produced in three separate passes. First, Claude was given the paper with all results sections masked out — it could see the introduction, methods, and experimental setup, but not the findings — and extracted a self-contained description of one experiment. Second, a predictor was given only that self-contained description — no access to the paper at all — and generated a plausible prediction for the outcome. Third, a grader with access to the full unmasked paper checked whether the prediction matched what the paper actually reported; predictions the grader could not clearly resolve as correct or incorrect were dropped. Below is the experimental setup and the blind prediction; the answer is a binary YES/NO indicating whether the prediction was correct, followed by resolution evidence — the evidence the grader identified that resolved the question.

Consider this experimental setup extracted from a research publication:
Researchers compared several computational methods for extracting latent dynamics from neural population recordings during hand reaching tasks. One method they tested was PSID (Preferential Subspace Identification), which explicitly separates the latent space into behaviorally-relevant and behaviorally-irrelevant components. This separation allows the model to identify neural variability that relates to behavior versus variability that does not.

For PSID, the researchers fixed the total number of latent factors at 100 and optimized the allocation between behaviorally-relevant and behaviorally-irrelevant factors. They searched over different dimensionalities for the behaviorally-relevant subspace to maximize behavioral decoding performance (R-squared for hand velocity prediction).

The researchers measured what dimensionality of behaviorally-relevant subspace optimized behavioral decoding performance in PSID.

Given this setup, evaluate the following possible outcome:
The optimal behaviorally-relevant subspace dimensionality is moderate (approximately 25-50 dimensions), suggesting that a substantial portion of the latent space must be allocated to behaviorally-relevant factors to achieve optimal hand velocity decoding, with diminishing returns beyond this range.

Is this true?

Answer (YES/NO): YES